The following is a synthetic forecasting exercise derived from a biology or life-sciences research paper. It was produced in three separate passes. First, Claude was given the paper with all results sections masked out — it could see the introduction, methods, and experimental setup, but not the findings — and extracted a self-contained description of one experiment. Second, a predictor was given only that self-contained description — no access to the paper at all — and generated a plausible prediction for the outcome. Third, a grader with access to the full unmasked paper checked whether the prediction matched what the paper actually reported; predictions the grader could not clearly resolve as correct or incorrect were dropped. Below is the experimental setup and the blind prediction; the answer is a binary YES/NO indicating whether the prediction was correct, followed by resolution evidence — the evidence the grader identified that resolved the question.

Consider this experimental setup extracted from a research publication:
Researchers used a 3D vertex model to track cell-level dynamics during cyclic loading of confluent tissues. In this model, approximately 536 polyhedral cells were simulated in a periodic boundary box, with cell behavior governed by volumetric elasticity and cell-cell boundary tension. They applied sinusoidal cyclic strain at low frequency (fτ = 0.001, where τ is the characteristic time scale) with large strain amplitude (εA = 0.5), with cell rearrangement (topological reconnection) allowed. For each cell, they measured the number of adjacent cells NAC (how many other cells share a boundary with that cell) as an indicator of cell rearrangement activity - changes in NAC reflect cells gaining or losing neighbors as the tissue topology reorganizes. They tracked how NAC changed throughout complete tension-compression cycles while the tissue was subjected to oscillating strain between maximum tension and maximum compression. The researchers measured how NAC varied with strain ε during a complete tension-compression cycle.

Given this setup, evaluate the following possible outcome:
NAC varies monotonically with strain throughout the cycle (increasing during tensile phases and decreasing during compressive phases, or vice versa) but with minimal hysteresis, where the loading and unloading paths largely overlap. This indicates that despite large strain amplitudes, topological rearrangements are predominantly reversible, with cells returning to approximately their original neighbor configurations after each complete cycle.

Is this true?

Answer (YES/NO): NO